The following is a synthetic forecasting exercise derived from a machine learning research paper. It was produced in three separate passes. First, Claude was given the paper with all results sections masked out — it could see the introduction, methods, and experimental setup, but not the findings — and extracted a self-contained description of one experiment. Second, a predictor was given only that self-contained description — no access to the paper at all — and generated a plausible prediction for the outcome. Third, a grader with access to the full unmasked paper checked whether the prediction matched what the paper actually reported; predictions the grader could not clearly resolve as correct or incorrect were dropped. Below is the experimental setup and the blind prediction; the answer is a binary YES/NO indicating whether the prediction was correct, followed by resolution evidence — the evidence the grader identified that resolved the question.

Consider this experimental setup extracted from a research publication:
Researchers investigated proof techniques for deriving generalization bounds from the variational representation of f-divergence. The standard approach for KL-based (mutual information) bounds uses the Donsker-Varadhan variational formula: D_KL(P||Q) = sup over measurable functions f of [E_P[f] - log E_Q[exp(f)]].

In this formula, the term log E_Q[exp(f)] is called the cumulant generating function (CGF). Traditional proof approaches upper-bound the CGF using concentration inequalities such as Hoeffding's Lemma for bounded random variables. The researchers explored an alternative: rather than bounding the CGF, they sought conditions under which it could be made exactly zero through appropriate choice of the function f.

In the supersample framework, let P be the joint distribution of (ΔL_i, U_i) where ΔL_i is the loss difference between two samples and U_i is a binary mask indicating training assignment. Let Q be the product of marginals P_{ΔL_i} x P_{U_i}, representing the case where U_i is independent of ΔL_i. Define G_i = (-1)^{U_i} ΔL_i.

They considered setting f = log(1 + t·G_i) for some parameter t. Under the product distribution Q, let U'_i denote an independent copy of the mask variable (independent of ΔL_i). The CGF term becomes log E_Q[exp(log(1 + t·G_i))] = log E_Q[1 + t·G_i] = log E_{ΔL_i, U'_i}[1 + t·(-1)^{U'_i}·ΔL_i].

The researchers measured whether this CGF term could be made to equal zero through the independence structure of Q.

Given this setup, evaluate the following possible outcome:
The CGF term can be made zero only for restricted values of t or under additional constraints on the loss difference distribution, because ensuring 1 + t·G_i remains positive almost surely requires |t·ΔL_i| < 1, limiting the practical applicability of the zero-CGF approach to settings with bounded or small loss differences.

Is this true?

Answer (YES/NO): NO